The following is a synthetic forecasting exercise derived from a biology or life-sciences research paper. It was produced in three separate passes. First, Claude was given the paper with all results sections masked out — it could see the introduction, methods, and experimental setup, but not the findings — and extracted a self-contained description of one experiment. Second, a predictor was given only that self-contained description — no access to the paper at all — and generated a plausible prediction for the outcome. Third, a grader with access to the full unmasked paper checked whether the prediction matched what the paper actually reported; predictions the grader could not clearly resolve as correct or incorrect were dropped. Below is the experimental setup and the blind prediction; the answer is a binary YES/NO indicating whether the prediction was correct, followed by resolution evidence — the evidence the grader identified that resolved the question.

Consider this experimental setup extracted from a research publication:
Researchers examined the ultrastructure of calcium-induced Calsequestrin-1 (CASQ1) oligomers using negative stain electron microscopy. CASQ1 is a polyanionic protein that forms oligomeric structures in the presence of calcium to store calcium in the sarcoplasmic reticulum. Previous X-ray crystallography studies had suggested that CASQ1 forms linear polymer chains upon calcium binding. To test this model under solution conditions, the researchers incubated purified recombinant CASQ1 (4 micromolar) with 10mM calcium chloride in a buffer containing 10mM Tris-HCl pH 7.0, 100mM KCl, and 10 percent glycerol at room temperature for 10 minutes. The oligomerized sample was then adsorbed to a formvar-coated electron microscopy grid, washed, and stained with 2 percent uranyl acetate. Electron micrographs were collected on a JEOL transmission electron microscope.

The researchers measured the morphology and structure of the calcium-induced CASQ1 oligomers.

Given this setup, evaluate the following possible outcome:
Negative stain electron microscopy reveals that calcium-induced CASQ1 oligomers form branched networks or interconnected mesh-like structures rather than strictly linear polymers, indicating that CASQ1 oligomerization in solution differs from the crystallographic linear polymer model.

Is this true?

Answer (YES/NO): YES